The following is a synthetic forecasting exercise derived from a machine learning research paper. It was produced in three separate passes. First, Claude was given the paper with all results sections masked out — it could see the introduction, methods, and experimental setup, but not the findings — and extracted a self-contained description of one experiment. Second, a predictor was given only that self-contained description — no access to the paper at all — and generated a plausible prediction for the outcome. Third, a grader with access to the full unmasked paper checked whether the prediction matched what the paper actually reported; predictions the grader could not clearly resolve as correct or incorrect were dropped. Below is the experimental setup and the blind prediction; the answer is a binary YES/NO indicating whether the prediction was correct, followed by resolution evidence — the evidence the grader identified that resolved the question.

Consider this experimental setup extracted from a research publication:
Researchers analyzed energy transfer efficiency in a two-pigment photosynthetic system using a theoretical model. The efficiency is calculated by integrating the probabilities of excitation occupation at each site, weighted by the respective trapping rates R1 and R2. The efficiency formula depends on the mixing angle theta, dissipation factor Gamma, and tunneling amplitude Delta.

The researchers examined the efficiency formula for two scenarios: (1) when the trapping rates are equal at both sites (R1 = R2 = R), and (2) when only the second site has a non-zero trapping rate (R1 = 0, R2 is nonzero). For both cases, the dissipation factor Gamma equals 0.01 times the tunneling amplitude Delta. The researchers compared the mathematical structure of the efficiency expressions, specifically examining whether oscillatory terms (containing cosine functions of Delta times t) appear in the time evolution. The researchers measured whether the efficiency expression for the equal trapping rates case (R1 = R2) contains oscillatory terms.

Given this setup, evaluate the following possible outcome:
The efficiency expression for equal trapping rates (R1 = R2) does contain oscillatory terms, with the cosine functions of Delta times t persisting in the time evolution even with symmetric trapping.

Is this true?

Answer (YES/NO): NO